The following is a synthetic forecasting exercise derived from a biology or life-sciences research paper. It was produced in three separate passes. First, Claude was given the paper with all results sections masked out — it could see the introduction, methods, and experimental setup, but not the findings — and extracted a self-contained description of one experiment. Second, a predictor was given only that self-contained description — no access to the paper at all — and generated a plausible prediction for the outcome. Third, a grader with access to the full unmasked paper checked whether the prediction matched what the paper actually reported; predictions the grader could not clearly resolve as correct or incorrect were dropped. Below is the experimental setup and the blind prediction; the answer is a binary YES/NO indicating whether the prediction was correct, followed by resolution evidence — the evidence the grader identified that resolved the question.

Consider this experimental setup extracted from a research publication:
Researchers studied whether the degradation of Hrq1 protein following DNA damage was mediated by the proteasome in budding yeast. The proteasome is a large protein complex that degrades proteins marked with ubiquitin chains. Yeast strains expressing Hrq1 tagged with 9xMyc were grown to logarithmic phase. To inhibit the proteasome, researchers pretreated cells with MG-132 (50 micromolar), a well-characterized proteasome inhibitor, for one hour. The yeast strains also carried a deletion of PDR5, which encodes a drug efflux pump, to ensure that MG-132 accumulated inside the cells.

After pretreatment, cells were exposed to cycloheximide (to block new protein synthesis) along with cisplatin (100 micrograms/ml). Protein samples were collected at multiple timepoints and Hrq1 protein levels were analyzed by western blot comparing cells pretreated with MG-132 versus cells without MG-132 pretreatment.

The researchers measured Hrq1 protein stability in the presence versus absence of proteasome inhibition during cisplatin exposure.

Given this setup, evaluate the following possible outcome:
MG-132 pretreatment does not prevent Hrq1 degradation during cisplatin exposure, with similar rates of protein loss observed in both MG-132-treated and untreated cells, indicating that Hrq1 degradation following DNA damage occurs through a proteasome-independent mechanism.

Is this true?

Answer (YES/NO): NO